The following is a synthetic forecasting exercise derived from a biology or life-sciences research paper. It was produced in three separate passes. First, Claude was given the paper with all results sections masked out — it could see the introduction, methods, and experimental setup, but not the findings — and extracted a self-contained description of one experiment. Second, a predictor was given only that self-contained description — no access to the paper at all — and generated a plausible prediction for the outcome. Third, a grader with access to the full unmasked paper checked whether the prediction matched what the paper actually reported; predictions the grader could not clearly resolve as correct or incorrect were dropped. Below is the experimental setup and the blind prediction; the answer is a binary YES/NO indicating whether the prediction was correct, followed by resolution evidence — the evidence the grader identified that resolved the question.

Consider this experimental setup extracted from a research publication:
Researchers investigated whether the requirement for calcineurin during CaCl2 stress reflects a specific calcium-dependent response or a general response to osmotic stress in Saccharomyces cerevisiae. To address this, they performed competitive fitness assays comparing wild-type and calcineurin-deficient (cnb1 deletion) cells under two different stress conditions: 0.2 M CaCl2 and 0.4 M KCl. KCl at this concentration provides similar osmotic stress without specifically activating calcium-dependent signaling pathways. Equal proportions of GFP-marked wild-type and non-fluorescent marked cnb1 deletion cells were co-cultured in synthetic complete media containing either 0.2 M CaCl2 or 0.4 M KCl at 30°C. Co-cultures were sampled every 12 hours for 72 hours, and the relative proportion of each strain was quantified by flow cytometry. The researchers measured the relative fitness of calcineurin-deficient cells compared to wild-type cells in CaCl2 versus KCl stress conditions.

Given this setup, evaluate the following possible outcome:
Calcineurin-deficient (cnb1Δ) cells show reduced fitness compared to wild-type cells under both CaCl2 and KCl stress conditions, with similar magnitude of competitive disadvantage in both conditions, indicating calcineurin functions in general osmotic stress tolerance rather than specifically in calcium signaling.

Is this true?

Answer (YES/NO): NO